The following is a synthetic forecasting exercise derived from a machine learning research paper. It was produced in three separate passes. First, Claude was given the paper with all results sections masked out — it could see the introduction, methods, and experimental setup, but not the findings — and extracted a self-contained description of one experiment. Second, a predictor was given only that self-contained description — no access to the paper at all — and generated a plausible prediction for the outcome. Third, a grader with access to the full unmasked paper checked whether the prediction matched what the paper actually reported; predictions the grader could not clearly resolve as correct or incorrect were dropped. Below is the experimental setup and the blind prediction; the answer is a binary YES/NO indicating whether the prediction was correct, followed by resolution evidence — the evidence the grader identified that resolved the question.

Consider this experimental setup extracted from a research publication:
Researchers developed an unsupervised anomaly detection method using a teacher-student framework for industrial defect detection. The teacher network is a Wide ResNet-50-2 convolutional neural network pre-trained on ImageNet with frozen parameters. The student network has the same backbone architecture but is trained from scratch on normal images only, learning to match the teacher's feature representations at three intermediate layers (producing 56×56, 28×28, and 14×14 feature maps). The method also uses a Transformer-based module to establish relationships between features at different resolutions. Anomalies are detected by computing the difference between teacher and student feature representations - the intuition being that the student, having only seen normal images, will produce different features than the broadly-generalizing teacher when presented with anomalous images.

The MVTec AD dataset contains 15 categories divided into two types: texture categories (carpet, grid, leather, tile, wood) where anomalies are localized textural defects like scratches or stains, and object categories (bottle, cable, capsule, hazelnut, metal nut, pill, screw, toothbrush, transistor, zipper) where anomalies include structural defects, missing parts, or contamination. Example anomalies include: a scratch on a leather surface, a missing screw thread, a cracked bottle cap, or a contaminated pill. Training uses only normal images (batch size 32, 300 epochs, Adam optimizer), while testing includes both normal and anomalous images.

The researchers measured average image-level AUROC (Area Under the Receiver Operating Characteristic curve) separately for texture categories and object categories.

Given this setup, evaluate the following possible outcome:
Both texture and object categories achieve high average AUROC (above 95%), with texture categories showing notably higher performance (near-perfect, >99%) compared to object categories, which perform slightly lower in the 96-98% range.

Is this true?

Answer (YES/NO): YES